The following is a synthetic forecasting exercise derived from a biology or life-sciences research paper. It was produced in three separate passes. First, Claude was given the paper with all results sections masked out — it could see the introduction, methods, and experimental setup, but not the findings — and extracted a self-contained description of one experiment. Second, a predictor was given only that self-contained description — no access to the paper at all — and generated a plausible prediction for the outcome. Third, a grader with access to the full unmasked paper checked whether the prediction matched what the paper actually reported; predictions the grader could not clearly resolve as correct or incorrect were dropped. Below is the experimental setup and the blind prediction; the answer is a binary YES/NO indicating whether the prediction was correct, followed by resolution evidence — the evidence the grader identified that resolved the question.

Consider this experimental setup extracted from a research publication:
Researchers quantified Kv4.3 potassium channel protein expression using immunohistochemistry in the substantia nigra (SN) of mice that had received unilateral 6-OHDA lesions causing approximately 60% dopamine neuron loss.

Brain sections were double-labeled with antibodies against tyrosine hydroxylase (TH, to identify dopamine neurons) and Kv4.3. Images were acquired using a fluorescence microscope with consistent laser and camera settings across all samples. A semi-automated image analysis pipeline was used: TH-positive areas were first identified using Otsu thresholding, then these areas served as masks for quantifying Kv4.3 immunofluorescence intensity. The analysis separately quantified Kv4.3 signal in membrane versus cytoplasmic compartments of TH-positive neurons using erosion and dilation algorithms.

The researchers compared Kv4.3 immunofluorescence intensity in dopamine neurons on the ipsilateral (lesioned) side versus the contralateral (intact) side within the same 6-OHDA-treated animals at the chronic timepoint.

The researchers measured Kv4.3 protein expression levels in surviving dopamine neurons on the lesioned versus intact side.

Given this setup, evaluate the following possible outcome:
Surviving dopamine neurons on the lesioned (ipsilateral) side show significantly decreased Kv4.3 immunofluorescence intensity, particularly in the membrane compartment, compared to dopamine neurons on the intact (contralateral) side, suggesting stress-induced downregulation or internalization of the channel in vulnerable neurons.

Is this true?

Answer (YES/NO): NO